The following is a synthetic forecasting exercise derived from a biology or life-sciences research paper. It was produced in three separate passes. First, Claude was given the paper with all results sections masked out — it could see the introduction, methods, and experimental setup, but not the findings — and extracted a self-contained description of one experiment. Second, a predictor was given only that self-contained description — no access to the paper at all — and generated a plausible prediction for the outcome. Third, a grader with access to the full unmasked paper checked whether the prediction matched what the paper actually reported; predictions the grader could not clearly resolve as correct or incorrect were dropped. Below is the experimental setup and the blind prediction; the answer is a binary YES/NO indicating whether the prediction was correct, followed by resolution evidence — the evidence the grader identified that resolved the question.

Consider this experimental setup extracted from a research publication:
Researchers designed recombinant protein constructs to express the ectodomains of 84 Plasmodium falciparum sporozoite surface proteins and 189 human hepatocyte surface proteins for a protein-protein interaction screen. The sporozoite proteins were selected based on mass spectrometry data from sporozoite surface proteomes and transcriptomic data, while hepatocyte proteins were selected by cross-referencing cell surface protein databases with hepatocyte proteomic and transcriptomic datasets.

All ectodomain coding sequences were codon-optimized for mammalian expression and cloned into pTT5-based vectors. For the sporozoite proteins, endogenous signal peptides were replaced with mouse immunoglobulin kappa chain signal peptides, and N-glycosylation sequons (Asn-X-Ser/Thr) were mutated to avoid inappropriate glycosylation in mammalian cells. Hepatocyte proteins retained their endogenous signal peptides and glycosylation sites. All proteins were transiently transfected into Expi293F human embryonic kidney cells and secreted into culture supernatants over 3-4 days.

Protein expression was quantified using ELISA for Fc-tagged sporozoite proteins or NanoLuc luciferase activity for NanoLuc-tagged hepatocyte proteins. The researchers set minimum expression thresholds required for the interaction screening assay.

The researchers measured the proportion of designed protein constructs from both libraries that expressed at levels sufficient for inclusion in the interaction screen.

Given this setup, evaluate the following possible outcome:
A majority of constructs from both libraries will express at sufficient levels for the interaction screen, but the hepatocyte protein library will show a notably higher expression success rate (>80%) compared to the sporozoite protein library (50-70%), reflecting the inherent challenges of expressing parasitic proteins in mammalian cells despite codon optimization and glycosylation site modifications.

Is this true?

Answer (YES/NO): NO